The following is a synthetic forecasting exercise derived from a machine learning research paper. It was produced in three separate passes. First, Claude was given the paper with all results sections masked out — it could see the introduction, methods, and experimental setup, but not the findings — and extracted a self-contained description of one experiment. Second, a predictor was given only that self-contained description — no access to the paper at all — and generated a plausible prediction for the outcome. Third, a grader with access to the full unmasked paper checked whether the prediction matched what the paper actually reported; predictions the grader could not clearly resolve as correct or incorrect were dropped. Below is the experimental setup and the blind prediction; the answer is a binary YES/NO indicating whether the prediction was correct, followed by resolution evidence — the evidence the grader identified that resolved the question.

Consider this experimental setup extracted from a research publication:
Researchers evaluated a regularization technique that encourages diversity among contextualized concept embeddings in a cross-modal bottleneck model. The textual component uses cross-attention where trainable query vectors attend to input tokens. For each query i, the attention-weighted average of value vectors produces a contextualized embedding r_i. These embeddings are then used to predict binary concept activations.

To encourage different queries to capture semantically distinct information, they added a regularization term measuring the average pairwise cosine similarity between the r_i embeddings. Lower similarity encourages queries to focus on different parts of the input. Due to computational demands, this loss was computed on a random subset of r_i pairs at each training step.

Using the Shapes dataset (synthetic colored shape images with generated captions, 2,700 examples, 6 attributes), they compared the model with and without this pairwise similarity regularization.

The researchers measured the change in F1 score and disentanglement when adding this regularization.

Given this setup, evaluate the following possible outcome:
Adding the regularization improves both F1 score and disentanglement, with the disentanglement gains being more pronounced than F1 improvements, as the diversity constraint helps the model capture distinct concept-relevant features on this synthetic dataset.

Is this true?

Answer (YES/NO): NO